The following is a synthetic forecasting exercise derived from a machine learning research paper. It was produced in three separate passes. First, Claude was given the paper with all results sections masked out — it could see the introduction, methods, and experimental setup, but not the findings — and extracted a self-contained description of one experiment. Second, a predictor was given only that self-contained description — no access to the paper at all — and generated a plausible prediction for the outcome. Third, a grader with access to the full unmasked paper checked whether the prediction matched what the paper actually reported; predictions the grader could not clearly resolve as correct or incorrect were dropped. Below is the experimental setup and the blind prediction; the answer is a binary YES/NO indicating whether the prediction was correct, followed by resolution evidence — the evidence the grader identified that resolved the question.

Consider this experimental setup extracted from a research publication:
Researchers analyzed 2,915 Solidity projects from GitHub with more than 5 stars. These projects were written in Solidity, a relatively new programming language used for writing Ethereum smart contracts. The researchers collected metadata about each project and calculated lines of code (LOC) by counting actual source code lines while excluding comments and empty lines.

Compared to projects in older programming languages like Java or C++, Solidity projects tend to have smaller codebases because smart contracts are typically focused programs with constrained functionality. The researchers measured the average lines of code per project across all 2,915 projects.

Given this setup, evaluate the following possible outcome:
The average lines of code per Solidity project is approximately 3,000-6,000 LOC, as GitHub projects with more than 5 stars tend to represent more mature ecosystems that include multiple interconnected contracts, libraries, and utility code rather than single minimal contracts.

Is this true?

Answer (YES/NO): NO